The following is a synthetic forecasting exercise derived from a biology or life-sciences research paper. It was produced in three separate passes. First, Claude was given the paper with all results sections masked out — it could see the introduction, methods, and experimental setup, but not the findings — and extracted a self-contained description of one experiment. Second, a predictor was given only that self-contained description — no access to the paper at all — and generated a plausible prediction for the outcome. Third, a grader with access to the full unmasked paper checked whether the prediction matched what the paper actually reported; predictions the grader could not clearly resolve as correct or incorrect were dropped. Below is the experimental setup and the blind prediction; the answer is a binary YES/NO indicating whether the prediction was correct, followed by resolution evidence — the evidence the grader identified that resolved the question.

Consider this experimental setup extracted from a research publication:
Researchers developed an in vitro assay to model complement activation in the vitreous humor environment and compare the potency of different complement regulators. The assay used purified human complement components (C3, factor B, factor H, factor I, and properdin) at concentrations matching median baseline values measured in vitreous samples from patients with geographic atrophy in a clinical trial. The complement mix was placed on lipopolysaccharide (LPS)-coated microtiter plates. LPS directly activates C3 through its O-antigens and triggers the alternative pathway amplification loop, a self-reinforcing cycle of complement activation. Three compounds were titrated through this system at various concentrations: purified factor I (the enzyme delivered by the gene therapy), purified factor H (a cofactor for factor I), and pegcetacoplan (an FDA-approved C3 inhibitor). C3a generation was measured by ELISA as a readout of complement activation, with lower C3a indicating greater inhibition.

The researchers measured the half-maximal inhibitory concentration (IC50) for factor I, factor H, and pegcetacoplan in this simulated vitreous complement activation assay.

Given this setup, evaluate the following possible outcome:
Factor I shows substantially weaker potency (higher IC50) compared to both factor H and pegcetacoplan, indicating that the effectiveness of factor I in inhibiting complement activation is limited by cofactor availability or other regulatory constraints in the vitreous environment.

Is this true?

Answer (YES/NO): YES